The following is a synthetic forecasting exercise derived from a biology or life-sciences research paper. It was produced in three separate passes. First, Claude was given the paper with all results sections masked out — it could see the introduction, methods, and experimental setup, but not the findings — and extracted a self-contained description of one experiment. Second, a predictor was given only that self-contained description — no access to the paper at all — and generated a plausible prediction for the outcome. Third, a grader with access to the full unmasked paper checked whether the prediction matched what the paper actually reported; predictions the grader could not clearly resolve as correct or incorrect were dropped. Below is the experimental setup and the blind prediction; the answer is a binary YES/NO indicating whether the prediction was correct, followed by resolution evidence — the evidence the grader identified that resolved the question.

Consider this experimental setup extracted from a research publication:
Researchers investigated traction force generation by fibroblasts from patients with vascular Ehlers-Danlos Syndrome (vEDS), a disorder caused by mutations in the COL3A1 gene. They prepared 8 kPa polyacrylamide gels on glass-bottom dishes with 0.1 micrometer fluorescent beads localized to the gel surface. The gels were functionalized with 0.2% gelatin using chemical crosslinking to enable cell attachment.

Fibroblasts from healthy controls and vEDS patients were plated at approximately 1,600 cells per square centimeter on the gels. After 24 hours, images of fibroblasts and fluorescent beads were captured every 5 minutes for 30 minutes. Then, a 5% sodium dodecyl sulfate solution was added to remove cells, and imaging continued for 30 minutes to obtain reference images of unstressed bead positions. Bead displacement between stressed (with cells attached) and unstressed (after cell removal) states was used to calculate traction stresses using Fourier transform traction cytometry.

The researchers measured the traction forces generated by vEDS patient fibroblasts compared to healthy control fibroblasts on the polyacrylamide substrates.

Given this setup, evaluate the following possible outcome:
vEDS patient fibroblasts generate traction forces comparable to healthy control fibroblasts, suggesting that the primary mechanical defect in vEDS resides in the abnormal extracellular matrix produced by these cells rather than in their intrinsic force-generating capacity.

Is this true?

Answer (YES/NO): NO